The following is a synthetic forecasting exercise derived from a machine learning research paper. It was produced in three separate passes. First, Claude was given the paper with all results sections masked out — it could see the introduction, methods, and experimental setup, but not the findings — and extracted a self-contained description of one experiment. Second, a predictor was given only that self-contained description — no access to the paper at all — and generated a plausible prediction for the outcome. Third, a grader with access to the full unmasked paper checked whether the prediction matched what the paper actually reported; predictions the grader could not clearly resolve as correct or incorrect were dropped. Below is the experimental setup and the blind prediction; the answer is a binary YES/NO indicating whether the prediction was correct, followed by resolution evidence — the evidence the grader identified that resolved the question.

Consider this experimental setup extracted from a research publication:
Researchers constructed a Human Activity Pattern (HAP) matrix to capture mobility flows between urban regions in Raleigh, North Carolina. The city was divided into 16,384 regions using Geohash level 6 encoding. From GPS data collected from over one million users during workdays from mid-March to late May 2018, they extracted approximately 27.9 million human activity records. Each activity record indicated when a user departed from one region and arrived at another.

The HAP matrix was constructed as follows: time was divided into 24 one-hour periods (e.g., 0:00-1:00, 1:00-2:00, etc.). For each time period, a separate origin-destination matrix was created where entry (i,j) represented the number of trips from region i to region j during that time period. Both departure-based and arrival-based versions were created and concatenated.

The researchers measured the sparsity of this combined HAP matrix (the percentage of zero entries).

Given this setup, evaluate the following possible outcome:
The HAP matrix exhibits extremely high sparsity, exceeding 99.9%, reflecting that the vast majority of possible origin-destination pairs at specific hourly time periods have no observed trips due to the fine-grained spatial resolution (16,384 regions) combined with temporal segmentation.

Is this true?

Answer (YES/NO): YES